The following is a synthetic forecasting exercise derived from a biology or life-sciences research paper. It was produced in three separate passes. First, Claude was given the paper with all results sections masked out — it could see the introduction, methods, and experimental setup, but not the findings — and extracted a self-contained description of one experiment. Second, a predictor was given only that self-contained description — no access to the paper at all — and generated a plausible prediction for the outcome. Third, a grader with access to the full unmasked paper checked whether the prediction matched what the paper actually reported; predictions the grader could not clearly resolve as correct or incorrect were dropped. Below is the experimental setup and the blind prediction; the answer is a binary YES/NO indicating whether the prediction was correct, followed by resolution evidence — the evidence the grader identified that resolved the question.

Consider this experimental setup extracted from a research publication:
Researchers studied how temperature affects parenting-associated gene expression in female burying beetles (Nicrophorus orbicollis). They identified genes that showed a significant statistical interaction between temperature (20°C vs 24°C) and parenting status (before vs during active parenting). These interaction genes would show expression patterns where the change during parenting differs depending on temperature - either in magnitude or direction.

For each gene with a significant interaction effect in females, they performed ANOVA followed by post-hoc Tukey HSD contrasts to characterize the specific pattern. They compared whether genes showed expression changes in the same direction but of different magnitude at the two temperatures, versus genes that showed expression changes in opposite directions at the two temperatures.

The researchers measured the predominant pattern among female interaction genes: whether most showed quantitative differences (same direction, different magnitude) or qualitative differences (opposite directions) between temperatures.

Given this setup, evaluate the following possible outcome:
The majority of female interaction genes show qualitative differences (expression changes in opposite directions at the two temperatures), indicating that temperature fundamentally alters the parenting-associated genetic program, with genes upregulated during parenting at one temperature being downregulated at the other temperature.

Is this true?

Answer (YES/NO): NO